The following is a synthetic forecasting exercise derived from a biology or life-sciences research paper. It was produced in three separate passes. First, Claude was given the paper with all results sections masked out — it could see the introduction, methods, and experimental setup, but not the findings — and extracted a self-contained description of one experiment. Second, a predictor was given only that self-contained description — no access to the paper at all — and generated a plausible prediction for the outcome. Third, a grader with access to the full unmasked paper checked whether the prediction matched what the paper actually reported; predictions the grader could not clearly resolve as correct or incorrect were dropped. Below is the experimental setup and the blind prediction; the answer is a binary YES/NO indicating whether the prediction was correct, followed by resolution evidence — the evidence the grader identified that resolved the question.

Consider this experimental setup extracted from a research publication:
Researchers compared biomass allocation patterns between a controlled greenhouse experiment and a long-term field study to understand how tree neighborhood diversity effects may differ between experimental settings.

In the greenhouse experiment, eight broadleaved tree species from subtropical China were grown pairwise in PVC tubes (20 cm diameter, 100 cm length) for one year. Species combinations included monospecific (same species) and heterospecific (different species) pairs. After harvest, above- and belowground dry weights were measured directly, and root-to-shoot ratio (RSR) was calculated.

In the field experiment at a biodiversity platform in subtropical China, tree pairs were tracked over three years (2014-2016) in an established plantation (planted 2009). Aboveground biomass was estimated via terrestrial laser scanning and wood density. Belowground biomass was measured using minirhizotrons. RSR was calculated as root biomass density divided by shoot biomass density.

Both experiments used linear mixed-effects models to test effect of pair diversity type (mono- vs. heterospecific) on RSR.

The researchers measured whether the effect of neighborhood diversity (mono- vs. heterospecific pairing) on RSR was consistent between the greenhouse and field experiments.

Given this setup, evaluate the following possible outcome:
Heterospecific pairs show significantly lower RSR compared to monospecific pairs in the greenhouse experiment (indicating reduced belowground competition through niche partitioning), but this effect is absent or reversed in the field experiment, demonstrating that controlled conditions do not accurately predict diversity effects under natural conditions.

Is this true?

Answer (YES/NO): NO